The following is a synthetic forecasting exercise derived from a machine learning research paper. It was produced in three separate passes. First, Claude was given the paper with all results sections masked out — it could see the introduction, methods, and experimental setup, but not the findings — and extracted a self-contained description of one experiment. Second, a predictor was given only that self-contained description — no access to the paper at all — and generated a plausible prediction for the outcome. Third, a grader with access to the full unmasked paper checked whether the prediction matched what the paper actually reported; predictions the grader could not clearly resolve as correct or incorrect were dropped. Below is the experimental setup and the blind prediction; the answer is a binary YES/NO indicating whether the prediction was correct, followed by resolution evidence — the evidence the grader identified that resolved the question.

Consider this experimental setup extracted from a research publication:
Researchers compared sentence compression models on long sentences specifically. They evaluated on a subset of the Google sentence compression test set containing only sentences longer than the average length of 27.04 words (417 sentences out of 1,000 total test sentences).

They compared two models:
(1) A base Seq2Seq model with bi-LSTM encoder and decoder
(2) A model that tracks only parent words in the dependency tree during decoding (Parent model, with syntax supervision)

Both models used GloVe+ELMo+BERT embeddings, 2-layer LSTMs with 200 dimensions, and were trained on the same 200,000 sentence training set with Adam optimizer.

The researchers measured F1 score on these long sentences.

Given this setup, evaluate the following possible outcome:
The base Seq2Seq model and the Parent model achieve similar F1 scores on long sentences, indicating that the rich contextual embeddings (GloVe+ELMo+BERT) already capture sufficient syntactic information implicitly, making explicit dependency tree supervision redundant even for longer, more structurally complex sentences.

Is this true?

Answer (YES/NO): YES